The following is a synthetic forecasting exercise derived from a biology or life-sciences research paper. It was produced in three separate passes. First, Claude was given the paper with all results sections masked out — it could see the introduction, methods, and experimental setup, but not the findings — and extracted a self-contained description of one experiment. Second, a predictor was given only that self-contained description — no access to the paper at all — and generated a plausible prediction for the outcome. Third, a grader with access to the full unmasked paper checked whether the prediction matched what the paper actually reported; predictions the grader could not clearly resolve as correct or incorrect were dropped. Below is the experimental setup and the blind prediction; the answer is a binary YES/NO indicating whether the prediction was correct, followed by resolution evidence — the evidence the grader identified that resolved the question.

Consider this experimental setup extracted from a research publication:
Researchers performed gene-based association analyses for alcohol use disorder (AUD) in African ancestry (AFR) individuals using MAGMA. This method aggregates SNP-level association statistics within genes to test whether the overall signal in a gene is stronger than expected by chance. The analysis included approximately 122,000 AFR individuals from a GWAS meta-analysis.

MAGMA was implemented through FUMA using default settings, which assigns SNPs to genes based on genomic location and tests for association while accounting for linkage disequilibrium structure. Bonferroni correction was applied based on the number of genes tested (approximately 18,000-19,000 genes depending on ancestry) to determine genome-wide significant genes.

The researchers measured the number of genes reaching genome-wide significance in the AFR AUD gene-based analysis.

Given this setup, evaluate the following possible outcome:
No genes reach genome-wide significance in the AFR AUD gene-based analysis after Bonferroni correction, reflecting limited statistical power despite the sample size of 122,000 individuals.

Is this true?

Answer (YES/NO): NO